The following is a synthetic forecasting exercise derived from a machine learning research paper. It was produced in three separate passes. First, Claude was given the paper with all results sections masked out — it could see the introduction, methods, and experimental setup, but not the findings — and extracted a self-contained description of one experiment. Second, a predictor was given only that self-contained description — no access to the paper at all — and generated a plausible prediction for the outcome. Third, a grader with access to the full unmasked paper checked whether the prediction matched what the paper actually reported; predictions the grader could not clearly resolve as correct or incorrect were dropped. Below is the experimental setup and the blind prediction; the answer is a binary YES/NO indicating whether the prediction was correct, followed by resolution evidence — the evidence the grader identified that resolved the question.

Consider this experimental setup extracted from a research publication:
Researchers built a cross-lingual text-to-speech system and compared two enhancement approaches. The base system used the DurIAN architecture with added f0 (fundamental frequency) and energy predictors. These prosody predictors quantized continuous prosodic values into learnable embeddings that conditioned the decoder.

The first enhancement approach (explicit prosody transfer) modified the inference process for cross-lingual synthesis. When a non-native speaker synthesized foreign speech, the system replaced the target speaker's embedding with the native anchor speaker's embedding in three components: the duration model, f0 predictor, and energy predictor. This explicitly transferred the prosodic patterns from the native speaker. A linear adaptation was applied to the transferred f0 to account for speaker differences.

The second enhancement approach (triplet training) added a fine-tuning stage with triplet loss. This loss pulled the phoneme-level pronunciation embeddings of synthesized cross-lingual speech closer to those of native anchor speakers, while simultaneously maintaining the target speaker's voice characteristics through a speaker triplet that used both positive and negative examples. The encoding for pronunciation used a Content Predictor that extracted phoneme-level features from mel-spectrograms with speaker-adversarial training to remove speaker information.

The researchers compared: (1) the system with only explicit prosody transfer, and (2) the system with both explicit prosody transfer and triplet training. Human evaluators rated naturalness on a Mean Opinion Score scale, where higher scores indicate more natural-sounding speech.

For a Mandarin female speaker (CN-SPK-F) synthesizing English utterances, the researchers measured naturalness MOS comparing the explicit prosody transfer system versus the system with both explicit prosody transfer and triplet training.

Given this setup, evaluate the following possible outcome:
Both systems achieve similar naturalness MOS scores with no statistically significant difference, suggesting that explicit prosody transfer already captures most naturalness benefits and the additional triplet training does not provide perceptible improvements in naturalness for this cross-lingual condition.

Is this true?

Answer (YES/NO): NO